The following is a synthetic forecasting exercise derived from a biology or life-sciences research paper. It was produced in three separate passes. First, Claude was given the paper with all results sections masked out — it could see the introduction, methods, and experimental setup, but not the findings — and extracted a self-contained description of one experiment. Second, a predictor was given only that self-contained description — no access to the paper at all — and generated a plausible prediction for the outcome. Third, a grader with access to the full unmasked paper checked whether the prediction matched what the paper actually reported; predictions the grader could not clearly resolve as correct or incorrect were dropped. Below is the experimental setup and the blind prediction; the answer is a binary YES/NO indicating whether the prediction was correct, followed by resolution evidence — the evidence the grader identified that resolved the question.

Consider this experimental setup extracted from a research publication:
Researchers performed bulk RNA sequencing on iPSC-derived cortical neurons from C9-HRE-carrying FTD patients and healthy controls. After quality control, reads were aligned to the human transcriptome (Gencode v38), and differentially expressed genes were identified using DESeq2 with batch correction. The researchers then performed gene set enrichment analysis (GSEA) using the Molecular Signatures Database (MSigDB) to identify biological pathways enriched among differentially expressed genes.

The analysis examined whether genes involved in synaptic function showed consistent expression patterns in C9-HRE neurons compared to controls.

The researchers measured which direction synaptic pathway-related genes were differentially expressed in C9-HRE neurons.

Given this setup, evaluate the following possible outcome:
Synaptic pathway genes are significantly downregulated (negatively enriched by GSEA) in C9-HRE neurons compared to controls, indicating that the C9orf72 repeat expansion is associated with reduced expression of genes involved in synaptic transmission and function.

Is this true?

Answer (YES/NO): NO